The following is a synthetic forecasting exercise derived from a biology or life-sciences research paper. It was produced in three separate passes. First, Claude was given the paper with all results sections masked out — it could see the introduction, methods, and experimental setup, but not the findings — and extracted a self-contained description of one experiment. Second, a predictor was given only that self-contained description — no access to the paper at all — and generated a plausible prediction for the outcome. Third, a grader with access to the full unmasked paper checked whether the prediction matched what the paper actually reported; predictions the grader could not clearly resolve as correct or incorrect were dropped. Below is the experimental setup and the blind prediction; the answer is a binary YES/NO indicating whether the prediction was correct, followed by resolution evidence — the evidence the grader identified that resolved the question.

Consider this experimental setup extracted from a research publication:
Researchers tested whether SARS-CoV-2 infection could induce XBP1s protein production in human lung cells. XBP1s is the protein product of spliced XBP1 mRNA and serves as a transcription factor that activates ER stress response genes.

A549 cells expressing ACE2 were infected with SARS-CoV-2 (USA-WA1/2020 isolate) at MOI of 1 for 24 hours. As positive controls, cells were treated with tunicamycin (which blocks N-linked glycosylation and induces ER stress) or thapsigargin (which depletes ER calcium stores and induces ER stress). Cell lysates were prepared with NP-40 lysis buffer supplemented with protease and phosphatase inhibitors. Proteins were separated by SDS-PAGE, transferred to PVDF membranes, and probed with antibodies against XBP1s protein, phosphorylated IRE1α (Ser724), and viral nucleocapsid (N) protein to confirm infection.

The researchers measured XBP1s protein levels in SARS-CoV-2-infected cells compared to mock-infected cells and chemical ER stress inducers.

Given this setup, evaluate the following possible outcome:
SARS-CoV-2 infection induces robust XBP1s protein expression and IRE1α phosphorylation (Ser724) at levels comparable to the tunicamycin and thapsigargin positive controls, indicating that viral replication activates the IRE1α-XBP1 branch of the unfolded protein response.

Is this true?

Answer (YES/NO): NO